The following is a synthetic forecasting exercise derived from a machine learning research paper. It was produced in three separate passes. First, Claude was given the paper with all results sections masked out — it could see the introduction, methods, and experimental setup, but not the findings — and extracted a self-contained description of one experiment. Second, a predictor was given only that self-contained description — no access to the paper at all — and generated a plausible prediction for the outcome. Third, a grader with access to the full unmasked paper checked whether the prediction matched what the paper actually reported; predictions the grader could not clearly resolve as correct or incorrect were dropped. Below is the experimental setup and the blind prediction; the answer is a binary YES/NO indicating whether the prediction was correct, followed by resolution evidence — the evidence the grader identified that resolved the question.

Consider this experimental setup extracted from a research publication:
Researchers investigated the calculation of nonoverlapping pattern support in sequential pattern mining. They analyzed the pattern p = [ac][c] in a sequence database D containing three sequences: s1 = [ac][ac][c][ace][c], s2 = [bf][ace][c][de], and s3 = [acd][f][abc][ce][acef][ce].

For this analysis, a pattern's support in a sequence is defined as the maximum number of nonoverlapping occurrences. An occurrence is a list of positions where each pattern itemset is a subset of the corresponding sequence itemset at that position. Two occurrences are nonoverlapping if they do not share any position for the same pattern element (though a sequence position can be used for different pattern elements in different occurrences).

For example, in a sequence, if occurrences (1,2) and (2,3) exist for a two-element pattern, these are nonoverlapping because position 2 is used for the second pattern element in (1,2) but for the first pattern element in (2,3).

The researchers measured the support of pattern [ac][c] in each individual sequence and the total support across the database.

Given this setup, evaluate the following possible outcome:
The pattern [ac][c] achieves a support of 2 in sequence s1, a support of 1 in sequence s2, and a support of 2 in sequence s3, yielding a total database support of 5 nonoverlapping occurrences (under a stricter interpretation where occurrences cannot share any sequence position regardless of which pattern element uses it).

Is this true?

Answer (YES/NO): NO